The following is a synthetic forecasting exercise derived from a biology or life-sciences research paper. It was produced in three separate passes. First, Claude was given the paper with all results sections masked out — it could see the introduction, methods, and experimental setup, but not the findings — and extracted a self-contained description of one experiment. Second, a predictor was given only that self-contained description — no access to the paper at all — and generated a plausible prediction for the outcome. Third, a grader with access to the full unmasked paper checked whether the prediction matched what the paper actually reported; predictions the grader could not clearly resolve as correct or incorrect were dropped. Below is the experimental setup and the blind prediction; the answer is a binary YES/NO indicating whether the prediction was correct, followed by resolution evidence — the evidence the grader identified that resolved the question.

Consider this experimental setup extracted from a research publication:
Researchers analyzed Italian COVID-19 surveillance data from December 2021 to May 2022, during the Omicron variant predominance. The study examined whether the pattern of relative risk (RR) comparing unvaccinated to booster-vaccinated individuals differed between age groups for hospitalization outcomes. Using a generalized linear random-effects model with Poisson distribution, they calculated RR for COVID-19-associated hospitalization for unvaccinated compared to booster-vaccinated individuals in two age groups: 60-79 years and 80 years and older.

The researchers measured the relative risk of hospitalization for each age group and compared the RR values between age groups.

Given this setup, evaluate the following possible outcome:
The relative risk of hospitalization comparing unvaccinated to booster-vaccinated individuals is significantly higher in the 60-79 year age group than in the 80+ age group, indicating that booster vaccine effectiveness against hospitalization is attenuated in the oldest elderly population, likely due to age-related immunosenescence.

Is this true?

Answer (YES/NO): NO